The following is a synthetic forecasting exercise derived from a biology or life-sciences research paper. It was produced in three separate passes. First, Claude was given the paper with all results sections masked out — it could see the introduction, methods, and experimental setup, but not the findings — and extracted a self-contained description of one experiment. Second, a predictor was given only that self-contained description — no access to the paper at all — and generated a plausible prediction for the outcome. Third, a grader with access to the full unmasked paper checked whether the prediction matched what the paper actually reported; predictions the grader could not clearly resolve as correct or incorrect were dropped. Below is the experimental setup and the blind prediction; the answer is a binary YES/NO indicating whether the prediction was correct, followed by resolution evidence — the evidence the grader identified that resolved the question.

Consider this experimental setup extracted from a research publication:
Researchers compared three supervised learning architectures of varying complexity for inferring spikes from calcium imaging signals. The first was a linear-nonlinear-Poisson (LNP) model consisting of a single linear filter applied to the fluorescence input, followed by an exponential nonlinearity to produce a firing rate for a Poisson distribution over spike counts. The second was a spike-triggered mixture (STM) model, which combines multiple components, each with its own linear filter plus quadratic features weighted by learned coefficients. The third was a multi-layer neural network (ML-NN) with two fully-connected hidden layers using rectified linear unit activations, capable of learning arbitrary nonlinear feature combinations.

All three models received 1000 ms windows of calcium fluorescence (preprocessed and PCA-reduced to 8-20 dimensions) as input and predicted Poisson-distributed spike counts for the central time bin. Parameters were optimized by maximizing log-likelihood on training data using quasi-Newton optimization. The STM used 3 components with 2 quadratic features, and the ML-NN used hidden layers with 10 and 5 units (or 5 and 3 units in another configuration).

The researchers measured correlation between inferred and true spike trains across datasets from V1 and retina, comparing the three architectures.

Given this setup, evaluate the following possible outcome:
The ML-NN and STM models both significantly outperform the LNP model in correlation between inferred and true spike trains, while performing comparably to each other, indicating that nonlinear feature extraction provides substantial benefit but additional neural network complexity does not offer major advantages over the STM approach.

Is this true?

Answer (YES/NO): YES